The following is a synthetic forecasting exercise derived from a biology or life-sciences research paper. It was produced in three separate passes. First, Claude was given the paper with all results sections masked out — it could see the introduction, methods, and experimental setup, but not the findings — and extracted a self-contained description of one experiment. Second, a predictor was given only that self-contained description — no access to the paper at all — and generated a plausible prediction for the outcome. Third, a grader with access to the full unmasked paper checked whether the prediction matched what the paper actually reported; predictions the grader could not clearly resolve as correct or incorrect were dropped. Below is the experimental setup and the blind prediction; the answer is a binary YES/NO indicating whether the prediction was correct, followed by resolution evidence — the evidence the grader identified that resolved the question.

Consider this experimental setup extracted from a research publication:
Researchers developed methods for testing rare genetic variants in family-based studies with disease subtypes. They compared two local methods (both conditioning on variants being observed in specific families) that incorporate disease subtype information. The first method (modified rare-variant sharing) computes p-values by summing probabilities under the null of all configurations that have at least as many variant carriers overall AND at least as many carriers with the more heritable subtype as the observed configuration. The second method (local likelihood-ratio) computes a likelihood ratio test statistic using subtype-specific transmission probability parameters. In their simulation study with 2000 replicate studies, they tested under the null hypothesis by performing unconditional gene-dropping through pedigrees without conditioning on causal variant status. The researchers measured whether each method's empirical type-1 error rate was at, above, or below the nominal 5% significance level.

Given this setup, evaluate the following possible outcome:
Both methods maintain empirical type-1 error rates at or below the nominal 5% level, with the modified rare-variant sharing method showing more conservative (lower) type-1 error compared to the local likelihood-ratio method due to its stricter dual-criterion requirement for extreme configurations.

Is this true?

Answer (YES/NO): NO